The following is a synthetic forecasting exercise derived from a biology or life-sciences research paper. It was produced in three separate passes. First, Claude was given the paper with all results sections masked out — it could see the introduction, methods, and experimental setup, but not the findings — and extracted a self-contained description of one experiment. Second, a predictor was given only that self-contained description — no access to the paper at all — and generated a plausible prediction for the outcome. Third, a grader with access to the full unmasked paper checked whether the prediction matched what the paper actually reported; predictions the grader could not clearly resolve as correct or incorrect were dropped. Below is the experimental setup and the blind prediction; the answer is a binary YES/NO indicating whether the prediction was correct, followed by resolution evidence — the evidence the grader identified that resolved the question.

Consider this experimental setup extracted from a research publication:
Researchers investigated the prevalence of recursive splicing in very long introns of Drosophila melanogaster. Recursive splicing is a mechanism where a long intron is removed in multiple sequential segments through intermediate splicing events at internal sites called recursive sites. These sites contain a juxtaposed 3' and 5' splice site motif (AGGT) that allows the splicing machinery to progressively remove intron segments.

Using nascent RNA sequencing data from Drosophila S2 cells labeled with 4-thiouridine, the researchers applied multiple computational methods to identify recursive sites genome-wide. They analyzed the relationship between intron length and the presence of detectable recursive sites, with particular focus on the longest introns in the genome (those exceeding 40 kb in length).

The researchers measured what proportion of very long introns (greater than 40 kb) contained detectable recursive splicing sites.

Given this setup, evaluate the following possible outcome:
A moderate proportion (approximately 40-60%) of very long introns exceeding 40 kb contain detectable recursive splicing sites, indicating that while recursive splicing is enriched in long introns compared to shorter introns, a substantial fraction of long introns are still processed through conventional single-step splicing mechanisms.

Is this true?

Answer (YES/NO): NO